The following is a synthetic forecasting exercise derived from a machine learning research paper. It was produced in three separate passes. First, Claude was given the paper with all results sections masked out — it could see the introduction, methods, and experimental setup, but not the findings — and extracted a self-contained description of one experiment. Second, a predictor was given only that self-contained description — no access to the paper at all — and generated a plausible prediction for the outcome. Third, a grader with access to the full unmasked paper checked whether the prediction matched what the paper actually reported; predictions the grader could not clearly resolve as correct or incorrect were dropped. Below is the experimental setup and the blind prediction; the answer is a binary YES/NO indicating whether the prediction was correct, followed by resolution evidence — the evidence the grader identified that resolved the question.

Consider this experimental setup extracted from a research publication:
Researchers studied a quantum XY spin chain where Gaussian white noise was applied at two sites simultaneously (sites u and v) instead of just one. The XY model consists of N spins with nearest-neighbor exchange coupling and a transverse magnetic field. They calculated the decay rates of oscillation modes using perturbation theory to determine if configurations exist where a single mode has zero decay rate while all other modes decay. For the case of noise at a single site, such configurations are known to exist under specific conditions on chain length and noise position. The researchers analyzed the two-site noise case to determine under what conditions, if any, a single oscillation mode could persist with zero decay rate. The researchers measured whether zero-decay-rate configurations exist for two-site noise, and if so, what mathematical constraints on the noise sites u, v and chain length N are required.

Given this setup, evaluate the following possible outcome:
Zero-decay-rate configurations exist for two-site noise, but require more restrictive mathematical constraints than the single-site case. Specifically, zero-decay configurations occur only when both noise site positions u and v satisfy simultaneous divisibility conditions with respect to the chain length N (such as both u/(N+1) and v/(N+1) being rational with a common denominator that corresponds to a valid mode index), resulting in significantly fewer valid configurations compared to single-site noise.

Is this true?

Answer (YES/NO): YES